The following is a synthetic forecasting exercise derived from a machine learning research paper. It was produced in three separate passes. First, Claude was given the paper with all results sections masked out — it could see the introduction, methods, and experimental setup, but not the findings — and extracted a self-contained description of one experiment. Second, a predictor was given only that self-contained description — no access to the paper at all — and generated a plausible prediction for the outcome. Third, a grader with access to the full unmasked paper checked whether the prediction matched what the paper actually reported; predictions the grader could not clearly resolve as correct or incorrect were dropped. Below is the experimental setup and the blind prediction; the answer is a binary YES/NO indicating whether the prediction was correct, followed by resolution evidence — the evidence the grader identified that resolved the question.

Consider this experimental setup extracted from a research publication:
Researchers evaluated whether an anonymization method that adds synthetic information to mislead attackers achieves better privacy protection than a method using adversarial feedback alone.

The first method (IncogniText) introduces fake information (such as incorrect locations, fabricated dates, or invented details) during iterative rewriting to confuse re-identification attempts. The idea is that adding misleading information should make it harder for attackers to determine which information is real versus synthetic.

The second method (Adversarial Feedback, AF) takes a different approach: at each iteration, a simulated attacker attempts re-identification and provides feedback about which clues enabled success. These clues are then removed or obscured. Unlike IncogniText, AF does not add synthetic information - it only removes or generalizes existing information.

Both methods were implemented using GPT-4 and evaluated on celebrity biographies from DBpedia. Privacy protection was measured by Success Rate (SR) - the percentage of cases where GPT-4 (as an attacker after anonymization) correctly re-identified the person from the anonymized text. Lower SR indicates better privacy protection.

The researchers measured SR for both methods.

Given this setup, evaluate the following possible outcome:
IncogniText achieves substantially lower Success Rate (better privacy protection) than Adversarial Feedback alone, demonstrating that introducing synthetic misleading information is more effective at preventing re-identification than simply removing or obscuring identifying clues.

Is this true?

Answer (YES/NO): NO